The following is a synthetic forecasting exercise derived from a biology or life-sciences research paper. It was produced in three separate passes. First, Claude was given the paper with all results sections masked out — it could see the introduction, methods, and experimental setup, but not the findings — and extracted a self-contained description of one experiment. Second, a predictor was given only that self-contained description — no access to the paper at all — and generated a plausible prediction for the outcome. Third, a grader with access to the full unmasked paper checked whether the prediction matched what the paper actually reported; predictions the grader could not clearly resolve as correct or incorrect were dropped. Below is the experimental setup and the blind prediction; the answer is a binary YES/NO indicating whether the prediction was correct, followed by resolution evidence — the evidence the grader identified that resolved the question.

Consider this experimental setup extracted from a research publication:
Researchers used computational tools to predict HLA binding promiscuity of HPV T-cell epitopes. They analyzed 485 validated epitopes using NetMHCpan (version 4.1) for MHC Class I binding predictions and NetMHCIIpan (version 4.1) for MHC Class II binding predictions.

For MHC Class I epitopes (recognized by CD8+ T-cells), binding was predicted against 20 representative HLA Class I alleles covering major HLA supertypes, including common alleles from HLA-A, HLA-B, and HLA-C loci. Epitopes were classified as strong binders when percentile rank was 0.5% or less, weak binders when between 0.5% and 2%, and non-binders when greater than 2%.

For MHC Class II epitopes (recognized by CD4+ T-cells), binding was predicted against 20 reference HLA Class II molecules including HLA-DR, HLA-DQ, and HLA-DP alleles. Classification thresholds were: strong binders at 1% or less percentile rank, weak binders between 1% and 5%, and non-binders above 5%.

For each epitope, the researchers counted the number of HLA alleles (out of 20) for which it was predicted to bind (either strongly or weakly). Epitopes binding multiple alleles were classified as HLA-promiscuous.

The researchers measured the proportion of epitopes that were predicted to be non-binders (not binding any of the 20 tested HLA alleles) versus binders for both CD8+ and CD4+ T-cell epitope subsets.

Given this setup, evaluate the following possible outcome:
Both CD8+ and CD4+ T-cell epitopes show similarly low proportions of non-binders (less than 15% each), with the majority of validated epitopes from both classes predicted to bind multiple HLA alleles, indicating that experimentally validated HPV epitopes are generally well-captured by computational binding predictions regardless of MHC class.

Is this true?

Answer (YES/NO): NO